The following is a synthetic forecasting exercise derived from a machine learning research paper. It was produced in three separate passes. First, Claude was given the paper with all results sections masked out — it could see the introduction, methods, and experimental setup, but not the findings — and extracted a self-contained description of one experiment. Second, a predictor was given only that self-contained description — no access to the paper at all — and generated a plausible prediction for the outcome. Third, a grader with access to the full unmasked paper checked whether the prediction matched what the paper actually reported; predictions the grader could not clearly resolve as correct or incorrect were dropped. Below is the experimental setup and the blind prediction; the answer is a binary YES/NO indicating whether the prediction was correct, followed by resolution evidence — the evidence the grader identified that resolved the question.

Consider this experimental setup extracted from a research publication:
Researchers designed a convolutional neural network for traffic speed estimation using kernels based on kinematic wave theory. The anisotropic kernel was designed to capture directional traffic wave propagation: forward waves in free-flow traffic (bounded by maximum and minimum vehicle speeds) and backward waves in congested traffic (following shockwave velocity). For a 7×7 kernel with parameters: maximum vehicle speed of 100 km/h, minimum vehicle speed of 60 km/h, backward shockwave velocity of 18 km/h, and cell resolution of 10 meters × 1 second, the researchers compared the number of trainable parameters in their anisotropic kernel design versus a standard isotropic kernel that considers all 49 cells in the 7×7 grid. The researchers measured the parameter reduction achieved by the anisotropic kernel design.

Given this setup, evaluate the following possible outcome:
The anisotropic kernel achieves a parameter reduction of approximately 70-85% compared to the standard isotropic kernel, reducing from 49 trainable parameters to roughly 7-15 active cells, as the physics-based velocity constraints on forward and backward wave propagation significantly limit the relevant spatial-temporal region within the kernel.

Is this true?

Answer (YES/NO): NO